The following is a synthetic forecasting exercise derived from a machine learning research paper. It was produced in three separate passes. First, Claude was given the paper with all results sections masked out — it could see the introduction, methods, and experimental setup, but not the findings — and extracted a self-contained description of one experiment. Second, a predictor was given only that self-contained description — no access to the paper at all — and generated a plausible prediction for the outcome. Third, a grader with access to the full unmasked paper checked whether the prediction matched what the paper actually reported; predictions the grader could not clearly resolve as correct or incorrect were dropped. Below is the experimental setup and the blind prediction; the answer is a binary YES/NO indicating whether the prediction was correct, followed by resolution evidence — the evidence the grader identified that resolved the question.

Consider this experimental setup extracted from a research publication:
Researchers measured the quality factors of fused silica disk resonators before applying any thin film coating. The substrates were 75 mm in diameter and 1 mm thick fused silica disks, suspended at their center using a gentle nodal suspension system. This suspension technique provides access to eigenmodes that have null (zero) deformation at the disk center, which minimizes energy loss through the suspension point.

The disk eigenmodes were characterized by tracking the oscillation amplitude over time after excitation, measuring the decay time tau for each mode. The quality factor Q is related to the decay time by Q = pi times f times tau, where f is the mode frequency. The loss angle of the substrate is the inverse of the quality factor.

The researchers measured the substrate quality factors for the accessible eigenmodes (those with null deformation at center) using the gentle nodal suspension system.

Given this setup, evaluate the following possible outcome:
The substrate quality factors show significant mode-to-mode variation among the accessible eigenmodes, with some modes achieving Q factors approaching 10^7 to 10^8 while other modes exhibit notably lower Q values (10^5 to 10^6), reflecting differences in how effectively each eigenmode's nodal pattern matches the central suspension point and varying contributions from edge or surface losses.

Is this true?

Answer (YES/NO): NO